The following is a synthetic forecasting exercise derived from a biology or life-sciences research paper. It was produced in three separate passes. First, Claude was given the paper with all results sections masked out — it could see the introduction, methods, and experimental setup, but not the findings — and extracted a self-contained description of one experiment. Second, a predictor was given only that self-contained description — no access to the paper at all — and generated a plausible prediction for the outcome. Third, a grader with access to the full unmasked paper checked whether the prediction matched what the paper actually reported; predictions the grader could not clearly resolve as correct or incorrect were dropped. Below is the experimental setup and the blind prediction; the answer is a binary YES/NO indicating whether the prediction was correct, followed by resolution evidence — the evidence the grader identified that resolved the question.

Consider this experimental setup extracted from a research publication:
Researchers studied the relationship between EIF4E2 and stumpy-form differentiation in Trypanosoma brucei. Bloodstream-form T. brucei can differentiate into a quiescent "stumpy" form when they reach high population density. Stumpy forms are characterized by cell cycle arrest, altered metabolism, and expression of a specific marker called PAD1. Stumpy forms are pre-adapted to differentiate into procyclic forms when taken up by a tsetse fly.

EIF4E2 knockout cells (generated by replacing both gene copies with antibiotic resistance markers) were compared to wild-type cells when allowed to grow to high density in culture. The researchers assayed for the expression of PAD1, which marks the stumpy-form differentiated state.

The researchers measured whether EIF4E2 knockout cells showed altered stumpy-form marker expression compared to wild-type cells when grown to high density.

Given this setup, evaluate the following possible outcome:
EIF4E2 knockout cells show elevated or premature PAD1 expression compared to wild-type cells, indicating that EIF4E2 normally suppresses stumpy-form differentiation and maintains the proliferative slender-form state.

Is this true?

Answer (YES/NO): YES